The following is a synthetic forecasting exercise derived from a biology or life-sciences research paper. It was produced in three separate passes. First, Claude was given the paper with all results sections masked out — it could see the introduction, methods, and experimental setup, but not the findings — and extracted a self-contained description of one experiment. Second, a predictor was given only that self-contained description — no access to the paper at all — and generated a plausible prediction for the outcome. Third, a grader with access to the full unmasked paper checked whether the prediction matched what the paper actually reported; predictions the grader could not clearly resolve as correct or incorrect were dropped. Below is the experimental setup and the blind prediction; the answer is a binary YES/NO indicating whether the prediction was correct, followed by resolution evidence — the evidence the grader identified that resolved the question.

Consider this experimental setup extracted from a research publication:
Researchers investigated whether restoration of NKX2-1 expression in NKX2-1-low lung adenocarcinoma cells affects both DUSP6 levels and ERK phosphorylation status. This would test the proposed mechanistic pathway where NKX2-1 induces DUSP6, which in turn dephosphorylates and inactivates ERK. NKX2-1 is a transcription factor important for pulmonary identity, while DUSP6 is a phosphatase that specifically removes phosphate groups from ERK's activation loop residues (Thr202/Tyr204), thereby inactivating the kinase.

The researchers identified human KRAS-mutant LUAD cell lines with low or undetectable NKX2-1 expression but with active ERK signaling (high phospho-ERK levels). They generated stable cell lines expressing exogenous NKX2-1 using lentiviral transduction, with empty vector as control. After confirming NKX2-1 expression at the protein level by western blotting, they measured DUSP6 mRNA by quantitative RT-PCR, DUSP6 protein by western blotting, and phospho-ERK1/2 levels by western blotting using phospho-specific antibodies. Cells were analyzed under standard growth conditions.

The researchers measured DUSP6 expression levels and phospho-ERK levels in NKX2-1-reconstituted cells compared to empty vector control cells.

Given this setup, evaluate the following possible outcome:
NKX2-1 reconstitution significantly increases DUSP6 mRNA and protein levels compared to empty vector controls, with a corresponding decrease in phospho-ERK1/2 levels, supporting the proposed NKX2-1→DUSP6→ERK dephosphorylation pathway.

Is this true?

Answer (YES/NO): NO